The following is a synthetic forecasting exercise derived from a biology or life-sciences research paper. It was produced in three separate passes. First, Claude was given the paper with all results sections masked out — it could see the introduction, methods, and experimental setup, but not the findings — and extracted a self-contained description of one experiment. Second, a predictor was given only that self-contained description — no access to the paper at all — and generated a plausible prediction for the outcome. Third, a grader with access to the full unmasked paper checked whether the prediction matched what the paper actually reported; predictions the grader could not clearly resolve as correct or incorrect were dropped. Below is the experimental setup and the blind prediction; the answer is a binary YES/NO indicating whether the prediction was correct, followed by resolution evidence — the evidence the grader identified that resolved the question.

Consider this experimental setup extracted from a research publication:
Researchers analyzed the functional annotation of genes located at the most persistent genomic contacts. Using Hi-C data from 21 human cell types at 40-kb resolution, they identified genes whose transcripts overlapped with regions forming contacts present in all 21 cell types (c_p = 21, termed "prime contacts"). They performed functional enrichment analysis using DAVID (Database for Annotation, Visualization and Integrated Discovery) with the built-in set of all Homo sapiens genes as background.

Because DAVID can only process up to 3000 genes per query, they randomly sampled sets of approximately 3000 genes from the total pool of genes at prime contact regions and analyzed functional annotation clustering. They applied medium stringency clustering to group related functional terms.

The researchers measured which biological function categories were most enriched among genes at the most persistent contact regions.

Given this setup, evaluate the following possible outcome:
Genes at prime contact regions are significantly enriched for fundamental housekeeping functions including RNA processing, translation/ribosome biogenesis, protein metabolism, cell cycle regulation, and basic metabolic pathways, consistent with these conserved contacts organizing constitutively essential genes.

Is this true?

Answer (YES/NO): NO